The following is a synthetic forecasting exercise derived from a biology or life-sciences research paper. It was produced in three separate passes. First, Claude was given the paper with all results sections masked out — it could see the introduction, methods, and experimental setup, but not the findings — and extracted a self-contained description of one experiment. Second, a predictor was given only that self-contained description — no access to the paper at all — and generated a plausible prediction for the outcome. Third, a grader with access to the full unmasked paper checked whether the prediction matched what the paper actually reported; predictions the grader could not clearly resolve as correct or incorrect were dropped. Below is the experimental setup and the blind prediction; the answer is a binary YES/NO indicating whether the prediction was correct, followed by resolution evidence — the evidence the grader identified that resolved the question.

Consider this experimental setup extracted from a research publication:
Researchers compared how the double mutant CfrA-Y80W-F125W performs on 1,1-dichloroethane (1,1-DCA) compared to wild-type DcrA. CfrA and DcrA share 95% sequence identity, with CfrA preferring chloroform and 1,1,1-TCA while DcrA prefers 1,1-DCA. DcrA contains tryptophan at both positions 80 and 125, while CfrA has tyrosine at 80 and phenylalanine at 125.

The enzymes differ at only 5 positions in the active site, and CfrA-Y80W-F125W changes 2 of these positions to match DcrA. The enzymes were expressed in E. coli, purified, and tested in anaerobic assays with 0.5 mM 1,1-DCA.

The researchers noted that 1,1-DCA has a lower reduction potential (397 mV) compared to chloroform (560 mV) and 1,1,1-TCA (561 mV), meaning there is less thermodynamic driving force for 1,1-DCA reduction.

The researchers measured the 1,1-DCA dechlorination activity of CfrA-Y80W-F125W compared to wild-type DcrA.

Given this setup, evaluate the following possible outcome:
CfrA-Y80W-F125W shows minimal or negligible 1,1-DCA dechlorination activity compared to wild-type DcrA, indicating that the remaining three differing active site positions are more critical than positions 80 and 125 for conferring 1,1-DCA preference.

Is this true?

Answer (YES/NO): NO